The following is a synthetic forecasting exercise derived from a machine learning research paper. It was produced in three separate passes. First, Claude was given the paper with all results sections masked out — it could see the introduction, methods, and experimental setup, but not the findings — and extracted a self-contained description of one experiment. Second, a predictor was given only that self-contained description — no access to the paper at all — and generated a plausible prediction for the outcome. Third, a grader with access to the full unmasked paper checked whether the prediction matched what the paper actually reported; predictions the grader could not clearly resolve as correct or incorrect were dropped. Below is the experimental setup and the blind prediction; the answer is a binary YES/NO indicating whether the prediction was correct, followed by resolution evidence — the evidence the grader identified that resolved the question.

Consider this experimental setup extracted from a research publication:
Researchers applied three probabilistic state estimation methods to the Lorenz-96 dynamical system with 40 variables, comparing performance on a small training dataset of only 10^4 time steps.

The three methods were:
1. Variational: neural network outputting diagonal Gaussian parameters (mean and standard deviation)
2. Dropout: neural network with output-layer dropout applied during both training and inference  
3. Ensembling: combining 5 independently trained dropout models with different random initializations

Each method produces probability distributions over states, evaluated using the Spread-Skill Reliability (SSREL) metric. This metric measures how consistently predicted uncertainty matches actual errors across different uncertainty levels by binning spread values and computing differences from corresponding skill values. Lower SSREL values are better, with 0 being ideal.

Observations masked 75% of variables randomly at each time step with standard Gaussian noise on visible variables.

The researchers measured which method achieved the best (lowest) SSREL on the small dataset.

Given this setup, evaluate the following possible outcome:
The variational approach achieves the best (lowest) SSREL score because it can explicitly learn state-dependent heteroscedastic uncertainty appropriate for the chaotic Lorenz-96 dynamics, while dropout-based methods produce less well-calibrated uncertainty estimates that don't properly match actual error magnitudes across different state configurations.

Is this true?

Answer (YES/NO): NO